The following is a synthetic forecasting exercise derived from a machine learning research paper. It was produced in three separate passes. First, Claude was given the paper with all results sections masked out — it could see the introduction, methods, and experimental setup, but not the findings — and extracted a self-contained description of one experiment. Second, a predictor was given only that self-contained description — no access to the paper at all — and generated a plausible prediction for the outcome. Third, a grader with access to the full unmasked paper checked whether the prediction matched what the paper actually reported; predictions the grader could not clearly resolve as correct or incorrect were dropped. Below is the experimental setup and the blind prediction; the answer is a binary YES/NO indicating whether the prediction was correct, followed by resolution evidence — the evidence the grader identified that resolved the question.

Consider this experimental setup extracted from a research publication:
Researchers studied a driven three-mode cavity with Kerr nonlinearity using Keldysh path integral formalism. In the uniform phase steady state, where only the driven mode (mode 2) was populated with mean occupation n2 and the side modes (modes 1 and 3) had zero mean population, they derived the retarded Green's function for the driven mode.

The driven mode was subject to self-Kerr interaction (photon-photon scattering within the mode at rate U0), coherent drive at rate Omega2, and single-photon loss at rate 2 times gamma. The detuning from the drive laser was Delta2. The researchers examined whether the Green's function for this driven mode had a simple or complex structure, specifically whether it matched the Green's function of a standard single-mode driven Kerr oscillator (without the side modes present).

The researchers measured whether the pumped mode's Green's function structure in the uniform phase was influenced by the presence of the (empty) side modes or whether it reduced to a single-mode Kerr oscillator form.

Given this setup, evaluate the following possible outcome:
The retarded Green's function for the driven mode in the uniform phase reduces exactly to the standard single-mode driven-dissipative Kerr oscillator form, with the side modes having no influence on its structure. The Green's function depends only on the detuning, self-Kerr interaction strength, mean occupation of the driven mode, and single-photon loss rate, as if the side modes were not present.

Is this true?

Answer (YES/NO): YES